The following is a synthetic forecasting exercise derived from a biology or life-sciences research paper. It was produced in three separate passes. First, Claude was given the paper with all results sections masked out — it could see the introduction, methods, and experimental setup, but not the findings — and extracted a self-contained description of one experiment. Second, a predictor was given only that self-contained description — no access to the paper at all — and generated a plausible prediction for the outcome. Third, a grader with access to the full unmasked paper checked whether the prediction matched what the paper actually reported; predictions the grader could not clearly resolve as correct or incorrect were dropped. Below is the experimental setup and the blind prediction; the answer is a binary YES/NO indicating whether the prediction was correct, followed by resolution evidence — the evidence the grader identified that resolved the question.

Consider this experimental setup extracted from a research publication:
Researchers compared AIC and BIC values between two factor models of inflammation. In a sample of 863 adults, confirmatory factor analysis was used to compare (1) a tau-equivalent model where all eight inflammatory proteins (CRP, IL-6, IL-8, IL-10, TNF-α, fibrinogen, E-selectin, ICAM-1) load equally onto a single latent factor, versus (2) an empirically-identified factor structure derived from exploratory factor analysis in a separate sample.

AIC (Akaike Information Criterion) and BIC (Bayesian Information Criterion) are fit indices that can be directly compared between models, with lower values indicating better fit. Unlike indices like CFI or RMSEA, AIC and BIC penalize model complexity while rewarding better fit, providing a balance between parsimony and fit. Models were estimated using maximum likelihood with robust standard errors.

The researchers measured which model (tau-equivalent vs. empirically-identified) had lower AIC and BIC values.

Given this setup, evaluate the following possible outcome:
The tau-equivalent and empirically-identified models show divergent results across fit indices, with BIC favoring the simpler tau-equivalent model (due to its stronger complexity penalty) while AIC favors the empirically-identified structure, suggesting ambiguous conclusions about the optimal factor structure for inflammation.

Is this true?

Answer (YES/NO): NO